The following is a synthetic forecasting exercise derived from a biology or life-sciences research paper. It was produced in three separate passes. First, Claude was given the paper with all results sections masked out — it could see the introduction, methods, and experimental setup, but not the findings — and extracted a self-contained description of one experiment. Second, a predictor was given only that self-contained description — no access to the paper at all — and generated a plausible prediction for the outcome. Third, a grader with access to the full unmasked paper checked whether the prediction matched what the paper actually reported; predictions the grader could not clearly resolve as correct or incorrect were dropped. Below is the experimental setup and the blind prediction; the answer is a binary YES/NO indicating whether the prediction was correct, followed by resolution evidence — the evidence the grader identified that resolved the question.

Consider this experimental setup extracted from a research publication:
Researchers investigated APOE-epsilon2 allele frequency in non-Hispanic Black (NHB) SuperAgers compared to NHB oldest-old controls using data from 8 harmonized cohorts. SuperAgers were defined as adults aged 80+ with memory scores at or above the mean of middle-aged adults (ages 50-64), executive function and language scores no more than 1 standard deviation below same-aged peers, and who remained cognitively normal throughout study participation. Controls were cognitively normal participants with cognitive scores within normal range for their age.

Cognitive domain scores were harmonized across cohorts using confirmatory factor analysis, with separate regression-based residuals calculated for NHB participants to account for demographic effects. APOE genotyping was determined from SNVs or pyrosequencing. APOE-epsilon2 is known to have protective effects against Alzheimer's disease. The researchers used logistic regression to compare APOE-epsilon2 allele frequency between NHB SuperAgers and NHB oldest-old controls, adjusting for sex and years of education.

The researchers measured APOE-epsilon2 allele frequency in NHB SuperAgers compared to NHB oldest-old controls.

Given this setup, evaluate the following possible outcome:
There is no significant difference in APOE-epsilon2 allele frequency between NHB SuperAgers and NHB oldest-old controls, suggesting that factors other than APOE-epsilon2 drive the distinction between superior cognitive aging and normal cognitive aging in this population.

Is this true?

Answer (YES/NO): YES